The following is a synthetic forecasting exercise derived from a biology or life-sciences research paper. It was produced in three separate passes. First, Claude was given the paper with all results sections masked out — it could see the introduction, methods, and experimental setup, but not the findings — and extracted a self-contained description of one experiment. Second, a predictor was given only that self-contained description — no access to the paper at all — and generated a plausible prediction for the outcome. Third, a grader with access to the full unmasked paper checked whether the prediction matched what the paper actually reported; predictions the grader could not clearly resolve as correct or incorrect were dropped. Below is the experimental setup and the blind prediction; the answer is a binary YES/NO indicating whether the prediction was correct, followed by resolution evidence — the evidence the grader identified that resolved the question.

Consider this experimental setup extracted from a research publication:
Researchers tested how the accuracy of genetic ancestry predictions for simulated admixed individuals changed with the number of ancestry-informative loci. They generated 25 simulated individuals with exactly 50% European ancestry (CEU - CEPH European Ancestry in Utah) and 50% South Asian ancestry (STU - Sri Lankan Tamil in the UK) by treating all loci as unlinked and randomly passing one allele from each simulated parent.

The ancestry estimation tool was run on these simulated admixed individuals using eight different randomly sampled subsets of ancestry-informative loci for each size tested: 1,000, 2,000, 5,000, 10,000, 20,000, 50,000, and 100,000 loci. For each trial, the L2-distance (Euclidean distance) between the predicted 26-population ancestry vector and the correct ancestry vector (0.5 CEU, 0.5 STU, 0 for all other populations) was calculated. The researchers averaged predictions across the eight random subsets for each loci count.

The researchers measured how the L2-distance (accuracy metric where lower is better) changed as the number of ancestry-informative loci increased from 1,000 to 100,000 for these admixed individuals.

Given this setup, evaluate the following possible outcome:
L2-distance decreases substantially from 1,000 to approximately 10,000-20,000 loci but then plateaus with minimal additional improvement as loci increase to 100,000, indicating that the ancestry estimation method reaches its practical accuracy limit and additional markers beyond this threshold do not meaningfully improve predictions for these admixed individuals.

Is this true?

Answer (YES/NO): NO